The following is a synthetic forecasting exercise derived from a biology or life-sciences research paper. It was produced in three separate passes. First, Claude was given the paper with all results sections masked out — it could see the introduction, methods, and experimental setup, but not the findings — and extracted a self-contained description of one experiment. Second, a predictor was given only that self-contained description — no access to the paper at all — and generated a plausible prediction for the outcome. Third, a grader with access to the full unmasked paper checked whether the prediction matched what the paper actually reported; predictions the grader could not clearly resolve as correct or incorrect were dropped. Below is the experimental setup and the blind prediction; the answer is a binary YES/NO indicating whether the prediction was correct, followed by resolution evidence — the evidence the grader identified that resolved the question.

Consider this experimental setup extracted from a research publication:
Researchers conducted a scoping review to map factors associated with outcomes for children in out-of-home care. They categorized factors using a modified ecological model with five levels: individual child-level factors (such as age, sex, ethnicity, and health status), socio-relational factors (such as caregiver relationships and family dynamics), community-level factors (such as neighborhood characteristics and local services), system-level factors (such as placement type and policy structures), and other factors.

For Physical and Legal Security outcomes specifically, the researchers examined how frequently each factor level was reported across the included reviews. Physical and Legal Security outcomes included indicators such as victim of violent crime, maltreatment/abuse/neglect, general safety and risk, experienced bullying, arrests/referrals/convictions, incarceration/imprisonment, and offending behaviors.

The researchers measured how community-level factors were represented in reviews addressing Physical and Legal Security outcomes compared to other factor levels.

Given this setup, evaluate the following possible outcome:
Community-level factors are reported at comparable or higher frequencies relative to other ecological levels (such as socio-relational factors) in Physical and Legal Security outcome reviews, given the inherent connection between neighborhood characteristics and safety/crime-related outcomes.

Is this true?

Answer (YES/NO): NO